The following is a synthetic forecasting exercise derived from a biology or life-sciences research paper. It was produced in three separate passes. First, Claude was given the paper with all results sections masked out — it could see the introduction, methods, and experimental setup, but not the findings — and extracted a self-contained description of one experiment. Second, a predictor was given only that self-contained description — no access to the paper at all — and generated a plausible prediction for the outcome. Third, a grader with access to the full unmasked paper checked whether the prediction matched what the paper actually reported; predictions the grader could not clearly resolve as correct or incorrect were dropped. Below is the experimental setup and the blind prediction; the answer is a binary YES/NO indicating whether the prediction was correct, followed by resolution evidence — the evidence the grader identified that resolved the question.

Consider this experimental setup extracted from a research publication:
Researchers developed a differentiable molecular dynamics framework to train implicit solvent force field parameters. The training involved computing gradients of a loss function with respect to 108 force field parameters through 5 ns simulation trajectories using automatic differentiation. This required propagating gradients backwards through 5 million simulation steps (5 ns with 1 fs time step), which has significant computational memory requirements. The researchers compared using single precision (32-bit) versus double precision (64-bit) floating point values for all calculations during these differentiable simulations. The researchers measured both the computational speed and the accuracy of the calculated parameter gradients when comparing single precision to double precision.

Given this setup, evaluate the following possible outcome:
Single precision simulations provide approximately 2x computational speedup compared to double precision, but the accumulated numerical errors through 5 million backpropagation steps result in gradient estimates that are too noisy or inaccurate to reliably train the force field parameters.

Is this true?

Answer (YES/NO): NO